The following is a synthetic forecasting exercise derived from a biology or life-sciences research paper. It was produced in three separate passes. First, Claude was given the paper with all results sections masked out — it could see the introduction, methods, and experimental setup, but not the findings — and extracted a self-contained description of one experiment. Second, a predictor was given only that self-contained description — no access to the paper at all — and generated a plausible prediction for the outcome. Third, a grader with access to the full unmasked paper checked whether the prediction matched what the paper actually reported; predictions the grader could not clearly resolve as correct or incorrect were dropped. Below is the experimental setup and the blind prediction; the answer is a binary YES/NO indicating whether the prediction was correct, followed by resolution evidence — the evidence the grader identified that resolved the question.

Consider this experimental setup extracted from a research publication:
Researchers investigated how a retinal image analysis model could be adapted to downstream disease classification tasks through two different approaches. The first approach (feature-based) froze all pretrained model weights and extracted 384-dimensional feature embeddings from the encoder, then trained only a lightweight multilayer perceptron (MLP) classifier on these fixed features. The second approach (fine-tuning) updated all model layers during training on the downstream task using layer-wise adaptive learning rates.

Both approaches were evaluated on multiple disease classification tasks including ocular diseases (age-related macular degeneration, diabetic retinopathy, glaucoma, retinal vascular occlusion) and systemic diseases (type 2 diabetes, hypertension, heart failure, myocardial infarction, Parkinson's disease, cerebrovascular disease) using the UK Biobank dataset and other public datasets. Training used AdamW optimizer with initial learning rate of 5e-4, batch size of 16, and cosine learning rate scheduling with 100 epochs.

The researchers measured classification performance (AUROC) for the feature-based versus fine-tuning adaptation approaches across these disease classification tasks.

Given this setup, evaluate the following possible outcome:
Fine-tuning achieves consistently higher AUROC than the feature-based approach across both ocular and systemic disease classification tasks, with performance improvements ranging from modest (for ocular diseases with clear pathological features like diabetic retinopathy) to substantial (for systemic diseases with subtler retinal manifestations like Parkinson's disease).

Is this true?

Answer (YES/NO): NO